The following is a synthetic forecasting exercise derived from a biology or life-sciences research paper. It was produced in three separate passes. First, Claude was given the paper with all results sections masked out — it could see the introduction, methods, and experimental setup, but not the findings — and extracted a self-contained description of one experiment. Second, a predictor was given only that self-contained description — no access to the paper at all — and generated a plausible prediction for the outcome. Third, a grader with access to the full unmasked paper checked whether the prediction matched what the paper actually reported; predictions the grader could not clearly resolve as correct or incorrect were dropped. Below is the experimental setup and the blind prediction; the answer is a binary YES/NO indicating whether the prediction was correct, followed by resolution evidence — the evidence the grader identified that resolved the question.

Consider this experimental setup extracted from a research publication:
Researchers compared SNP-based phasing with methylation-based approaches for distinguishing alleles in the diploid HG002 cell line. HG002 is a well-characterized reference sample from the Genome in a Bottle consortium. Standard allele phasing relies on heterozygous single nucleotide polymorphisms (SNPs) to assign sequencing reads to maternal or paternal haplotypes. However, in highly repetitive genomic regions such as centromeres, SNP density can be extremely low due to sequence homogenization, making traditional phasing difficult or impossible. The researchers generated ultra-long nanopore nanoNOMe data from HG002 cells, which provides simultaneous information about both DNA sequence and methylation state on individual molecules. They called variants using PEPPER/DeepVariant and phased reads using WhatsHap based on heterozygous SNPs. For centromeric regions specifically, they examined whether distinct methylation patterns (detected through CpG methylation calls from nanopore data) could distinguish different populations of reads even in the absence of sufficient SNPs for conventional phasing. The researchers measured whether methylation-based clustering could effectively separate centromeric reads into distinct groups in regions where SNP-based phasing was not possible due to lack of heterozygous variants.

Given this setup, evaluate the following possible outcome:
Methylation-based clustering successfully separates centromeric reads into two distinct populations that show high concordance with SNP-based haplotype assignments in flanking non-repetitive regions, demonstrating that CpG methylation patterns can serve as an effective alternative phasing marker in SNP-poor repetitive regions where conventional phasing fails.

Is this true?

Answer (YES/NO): NO